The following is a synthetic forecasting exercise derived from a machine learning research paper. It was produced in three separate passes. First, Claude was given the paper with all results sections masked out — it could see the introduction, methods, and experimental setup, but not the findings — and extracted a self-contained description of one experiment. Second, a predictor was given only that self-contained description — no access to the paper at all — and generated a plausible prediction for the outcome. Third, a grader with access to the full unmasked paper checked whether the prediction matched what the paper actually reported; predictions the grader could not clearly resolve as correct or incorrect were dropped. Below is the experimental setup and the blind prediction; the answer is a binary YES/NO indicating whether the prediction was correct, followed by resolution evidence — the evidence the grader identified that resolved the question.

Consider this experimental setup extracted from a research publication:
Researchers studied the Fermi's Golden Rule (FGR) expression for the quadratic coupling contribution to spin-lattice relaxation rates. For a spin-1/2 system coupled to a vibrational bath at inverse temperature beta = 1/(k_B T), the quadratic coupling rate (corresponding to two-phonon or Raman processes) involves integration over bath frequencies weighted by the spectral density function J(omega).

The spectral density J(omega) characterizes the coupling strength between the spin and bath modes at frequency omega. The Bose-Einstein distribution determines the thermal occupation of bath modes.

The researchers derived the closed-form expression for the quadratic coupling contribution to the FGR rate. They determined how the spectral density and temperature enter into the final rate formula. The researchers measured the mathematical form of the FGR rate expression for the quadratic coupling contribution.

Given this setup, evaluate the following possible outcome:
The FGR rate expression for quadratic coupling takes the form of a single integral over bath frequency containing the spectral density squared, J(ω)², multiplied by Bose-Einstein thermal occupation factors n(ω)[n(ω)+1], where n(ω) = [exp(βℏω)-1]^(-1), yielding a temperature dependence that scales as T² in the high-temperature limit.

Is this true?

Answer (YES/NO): NO